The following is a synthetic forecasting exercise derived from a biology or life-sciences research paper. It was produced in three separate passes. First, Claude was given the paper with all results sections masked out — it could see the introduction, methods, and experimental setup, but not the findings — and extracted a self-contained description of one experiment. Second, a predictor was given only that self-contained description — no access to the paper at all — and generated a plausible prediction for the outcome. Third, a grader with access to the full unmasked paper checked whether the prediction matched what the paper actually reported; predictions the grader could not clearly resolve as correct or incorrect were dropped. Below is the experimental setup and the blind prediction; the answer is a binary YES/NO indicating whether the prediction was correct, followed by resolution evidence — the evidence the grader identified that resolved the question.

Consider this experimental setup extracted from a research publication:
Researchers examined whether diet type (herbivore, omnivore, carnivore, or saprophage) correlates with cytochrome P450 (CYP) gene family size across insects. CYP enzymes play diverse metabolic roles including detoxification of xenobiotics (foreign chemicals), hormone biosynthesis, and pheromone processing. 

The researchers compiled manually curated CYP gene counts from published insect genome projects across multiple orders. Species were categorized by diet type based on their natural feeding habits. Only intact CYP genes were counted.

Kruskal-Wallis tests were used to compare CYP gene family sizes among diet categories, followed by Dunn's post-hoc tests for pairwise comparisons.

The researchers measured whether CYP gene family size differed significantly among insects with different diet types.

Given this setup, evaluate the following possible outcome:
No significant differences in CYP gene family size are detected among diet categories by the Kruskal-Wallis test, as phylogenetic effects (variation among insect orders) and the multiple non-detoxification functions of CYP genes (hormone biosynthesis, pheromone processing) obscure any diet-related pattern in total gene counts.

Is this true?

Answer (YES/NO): YES